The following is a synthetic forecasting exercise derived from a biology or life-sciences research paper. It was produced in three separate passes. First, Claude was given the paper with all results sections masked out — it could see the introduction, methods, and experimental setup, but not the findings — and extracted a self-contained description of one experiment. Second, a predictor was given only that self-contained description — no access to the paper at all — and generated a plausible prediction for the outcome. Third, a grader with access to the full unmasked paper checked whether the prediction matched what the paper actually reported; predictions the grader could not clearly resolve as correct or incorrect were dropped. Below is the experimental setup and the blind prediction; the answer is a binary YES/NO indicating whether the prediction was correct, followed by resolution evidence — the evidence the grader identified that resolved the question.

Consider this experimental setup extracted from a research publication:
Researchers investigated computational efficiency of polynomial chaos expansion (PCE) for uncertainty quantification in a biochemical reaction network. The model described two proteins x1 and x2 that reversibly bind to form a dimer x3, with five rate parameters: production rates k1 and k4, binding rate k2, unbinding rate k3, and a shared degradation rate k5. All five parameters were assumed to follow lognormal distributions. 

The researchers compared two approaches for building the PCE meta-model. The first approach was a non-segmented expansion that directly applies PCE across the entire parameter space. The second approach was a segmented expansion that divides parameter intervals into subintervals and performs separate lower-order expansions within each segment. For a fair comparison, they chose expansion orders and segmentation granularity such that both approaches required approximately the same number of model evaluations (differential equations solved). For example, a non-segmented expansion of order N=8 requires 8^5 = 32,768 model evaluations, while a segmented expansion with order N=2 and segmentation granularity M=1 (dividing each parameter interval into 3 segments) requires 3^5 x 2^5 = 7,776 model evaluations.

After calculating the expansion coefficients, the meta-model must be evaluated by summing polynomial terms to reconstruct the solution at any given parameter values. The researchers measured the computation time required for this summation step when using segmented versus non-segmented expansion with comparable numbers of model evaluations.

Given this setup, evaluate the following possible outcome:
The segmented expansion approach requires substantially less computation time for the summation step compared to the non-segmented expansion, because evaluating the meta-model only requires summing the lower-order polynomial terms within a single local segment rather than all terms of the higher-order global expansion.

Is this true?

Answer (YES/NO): YES